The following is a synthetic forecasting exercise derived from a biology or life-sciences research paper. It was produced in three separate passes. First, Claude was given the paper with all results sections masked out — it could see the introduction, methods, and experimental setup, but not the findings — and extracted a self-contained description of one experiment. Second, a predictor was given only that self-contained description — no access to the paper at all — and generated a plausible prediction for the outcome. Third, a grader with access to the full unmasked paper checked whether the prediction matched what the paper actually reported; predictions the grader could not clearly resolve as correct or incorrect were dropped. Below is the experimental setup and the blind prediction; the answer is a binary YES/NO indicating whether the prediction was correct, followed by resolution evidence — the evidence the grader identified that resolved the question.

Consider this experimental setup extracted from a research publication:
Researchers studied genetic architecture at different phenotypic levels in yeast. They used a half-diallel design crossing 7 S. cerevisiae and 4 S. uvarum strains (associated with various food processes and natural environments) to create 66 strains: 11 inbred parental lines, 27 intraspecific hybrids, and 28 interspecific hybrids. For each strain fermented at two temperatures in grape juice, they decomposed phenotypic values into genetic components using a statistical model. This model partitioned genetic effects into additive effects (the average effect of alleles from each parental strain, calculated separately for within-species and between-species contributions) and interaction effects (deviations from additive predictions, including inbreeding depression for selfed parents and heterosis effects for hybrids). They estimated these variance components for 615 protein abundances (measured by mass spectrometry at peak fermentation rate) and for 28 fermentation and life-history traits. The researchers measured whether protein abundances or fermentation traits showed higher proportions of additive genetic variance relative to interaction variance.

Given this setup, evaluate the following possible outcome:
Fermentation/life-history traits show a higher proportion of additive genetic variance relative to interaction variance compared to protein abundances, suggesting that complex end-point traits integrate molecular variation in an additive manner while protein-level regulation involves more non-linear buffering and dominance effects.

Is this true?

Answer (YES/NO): YES